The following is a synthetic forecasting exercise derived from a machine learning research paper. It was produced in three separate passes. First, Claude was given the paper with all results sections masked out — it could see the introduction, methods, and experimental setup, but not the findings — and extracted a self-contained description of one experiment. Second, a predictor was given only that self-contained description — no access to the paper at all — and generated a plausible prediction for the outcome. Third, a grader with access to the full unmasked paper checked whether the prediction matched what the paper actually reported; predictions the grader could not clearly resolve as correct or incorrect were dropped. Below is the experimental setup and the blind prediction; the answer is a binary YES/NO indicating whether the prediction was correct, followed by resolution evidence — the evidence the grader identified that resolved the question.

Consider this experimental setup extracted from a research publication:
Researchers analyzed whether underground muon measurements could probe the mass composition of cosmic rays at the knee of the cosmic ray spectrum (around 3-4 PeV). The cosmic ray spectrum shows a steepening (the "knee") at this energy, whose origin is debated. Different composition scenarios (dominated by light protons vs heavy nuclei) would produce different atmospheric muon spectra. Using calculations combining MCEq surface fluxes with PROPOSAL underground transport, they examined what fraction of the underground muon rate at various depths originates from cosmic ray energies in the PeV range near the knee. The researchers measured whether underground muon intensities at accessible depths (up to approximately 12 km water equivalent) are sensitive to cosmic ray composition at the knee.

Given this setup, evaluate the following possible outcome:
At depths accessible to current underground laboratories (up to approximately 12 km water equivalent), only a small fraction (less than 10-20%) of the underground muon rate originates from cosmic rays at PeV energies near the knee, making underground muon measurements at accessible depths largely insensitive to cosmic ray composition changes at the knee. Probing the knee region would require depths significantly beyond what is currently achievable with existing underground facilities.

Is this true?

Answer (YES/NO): YES